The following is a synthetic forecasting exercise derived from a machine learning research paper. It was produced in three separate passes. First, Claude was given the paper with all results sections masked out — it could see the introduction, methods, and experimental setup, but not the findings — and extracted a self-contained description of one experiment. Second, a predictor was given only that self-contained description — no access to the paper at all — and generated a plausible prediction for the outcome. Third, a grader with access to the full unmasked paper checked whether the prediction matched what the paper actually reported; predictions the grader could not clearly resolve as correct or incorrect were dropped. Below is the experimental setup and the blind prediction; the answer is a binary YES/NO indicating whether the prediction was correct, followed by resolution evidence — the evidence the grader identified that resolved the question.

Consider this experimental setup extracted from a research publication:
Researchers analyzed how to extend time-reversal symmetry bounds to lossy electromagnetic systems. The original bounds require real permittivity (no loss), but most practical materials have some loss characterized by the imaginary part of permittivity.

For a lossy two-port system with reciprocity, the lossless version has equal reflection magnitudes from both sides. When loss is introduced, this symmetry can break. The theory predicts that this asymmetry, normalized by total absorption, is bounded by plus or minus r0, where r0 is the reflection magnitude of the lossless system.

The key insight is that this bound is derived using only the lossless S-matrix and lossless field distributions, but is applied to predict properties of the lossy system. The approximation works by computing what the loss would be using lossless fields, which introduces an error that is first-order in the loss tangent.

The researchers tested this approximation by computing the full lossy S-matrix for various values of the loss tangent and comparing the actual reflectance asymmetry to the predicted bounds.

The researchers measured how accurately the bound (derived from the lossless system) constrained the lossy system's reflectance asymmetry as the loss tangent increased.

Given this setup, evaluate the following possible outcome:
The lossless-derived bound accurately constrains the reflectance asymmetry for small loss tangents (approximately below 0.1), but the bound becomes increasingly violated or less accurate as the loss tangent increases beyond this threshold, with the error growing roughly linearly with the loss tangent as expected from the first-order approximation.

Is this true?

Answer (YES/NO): NO